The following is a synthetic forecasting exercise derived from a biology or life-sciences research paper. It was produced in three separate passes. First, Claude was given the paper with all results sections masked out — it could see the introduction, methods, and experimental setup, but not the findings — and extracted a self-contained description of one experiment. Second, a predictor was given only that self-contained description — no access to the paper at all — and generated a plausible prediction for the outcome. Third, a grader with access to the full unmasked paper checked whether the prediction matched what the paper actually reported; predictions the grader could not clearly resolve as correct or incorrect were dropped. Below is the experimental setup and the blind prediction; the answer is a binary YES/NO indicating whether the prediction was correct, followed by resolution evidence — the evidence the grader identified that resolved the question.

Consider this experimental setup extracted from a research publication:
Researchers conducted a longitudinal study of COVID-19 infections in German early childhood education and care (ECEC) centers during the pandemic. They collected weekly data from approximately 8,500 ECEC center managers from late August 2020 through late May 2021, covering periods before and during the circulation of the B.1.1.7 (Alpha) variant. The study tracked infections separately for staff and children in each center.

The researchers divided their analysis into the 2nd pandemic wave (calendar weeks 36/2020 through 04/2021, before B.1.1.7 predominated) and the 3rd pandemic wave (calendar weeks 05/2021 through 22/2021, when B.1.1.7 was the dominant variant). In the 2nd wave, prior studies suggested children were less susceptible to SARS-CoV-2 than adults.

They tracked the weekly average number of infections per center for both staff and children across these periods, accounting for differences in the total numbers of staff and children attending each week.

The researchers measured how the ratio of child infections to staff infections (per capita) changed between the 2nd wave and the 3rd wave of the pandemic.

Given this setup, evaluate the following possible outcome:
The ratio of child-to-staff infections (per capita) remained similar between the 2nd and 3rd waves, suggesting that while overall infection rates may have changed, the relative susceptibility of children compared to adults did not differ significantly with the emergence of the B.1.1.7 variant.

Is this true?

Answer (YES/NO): NO